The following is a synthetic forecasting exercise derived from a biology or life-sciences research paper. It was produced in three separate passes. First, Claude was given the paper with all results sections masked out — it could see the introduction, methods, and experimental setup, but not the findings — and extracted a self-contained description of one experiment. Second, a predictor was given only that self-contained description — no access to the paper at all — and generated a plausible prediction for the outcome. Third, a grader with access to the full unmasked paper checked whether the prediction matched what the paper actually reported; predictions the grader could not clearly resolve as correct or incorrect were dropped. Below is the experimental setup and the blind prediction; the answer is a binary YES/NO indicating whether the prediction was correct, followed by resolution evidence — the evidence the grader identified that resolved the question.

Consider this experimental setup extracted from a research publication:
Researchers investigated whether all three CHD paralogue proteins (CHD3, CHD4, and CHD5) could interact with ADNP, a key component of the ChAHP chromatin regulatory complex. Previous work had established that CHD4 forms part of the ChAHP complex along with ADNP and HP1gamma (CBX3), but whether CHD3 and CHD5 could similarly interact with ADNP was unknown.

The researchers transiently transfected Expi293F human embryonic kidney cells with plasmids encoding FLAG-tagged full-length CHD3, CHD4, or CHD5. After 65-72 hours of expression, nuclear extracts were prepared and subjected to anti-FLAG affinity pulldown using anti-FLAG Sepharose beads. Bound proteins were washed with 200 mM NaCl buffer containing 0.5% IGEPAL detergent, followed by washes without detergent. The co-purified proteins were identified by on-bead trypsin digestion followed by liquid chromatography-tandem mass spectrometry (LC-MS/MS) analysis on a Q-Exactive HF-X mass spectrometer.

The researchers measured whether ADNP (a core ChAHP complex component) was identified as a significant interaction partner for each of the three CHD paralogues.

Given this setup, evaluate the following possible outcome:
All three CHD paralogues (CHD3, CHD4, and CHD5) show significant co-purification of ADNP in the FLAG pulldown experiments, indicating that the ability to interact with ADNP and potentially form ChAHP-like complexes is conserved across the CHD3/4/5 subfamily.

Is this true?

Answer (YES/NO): YES